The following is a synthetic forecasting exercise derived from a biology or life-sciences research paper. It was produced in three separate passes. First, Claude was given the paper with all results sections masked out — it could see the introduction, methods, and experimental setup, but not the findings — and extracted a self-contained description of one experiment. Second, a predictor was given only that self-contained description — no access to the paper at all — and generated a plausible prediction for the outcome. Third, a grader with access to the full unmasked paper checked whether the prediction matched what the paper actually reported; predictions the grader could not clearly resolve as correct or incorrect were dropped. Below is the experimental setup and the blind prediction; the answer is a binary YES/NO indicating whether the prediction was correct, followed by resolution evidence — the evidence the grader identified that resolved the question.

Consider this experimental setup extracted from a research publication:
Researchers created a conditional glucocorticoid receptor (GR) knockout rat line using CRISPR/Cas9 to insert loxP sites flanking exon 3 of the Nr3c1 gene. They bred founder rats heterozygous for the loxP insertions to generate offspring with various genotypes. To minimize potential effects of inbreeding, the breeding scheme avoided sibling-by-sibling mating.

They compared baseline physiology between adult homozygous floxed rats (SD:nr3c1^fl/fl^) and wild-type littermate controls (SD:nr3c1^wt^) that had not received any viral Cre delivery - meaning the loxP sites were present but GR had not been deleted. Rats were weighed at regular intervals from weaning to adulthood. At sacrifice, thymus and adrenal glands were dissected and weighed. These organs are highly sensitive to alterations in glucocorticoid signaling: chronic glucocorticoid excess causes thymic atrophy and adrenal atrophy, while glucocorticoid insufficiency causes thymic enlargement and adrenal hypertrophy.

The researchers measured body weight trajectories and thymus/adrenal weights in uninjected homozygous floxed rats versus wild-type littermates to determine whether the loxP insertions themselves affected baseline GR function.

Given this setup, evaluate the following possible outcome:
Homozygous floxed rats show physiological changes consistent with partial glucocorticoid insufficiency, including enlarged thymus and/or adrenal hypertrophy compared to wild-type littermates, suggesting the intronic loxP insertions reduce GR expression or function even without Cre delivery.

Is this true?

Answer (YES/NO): NO